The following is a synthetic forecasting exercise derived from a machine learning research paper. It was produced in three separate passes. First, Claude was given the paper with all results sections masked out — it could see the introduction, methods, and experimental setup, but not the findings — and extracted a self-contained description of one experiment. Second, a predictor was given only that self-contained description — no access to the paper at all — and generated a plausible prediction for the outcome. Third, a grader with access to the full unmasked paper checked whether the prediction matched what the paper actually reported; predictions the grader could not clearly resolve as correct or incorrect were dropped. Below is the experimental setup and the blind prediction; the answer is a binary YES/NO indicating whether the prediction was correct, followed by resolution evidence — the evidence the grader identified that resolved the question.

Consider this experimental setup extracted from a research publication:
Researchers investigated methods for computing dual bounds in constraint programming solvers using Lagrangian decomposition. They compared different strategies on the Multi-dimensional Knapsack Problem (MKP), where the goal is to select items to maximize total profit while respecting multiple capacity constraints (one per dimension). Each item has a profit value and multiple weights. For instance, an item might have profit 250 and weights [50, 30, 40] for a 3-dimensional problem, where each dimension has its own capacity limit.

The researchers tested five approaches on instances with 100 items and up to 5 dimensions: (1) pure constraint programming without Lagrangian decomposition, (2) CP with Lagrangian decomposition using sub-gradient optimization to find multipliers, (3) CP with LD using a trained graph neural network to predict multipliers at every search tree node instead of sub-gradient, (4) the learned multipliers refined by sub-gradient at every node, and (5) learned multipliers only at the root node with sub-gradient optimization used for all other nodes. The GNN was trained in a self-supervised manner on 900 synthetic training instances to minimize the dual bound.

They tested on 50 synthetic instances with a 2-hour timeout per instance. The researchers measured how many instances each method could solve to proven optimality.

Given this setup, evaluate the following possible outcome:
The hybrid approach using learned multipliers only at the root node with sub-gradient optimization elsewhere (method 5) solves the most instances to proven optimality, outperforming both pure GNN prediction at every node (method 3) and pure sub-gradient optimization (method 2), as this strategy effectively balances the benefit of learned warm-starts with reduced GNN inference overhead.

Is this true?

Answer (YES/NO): YES